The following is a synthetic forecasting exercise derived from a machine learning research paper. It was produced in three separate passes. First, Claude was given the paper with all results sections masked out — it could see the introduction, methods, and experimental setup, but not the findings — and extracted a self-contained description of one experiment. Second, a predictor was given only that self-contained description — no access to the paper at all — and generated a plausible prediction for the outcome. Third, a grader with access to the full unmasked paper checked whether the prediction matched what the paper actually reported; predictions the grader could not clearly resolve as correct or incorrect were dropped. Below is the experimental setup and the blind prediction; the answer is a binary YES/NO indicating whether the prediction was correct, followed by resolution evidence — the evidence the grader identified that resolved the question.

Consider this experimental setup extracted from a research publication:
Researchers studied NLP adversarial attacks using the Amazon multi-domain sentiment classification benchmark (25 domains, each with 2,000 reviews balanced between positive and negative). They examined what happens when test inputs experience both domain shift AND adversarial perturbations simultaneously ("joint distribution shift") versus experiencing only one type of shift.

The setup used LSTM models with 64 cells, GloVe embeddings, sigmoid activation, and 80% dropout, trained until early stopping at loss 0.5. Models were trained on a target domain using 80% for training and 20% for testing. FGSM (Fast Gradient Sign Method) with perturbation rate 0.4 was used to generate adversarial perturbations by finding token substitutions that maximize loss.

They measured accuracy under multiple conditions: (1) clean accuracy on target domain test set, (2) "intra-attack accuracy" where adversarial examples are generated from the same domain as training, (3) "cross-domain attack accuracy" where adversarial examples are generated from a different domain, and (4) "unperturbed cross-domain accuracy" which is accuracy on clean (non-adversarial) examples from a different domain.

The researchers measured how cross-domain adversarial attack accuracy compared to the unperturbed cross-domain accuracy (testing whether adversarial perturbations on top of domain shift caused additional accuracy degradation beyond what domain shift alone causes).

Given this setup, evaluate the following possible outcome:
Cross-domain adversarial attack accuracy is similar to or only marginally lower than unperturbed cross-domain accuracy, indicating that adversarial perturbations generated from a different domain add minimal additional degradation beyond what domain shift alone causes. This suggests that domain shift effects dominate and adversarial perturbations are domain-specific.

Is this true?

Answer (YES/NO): NO